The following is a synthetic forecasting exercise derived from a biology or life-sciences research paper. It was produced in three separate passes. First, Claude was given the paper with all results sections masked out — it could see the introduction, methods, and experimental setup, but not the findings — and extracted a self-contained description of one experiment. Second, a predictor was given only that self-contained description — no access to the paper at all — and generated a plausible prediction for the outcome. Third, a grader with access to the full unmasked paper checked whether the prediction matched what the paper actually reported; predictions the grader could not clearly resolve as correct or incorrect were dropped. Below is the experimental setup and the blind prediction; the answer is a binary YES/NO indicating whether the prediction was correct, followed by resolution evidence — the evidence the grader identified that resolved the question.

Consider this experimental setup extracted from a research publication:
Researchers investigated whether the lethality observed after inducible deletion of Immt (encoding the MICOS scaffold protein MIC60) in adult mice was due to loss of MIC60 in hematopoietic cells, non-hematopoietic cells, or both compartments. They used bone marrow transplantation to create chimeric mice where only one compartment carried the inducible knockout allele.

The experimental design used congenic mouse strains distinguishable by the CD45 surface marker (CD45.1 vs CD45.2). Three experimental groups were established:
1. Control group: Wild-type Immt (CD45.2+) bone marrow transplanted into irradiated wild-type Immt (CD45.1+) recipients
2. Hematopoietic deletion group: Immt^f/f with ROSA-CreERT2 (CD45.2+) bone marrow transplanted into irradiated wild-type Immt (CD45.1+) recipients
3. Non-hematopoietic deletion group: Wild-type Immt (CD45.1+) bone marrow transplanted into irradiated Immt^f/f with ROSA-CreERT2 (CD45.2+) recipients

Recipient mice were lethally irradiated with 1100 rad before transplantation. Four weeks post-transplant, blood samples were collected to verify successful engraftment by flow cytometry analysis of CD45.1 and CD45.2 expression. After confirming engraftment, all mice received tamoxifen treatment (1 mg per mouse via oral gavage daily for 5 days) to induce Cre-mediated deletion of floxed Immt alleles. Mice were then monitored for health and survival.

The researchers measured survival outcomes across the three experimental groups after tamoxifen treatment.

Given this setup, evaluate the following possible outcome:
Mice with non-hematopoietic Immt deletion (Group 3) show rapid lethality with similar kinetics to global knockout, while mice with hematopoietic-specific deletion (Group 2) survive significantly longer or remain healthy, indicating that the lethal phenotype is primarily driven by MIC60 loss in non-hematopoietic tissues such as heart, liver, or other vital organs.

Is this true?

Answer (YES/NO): NO